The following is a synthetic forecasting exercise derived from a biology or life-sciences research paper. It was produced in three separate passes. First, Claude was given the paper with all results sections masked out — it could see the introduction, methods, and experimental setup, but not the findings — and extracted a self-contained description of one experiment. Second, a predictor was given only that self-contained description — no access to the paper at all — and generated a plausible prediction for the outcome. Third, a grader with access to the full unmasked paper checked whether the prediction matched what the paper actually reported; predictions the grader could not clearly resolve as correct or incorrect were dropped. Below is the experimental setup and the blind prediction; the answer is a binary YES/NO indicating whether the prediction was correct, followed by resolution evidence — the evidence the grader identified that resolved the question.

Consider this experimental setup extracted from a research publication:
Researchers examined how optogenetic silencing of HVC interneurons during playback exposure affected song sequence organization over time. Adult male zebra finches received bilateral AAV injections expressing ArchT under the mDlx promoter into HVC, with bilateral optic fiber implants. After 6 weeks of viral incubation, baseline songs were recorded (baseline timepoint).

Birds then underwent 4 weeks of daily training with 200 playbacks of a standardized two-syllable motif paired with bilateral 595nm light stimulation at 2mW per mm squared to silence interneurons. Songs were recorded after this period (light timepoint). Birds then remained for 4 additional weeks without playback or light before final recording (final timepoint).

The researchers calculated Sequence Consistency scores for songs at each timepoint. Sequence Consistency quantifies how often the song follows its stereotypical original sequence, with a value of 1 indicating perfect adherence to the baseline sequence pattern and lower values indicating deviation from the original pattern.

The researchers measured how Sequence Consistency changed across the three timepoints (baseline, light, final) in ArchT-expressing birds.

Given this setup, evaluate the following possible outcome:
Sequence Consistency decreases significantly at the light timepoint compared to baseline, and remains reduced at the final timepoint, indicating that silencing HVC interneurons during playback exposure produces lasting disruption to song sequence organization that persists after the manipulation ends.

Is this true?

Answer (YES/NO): YES